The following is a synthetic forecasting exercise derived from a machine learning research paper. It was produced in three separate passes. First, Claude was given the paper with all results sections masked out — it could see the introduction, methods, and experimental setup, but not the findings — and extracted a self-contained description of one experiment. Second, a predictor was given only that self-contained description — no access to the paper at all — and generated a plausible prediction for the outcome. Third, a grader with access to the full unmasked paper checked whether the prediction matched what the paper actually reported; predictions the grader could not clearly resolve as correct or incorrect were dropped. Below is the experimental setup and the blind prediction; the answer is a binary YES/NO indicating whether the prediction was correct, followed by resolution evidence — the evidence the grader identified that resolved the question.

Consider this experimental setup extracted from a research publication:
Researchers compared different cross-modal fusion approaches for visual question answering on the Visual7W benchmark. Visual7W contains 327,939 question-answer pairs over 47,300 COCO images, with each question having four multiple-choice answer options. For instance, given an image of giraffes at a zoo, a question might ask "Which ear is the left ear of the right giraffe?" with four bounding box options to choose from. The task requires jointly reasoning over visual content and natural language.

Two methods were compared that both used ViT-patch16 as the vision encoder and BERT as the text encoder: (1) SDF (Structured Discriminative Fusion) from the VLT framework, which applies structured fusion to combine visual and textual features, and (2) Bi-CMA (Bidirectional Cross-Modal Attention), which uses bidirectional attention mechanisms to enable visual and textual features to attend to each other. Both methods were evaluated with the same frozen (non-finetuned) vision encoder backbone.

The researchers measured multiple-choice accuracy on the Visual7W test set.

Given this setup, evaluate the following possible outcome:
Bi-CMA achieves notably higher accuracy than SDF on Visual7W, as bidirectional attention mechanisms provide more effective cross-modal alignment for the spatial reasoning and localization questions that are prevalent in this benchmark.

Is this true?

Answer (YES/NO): YES